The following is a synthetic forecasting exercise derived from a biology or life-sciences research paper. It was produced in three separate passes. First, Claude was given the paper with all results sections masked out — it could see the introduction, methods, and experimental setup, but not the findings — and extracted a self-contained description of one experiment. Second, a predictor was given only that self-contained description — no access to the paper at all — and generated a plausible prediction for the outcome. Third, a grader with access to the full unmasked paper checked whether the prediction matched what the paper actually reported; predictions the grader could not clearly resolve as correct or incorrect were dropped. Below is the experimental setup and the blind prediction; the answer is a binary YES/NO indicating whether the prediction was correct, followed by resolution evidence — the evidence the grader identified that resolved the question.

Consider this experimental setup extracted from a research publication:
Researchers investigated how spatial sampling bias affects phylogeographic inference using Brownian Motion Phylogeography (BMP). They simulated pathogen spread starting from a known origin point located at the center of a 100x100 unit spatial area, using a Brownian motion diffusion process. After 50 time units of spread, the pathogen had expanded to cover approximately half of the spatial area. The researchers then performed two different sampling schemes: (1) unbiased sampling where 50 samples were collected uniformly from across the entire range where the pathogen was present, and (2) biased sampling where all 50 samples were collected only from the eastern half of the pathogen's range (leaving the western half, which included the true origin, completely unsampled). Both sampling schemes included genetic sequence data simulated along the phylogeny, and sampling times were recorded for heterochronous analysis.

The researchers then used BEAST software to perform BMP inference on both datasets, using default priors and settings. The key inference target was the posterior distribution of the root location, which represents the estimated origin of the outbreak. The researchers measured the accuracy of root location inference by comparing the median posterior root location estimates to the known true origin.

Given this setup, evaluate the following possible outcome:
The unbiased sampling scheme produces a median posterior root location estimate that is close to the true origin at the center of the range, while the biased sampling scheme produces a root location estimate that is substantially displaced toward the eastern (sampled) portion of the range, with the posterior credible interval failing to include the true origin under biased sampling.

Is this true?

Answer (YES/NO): YES